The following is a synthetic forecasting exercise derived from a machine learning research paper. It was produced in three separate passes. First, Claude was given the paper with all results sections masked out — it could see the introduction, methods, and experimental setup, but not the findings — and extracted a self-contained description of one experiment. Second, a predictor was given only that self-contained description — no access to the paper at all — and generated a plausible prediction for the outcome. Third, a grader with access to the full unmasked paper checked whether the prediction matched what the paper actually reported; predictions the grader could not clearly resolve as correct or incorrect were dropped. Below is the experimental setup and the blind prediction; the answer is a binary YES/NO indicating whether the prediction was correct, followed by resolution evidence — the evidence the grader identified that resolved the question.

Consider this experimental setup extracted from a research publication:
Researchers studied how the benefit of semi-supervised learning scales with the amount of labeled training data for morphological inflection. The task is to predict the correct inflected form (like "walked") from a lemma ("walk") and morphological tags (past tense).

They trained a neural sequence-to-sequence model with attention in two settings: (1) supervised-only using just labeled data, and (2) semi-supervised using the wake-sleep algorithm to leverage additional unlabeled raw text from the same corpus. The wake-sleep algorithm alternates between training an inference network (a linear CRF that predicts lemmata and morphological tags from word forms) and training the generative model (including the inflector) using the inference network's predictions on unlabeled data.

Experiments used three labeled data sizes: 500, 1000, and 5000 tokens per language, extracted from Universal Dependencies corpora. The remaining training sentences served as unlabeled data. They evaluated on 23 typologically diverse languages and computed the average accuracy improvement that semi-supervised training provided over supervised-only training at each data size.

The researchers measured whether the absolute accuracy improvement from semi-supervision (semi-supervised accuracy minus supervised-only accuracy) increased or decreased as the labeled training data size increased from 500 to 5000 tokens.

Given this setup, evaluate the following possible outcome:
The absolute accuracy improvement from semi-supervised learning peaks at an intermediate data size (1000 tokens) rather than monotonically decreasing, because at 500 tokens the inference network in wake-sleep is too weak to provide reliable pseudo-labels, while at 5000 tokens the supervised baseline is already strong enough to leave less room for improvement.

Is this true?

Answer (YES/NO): NO